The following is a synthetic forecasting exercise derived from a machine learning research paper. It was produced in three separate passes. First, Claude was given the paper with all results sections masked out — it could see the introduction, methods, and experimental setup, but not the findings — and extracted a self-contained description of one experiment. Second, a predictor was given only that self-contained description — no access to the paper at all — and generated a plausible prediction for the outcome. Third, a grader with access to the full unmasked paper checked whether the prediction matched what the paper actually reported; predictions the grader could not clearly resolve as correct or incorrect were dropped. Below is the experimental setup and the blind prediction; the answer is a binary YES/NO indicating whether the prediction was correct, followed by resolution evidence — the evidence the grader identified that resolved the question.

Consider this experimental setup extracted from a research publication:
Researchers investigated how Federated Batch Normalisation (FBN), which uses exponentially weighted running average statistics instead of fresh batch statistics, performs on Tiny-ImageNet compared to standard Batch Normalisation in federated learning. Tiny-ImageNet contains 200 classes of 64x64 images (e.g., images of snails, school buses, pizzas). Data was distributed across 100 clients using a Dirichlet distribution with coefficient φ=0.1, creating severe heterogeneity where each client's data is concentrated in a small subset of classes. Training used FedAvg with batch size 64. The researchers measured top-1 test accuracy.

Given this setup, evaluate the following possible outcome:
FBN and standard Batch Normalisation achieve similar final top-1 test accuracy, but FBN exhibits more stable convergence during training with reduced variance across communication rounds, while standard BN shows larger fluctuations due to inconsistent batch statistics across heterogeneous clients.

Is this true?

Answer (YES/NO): NO